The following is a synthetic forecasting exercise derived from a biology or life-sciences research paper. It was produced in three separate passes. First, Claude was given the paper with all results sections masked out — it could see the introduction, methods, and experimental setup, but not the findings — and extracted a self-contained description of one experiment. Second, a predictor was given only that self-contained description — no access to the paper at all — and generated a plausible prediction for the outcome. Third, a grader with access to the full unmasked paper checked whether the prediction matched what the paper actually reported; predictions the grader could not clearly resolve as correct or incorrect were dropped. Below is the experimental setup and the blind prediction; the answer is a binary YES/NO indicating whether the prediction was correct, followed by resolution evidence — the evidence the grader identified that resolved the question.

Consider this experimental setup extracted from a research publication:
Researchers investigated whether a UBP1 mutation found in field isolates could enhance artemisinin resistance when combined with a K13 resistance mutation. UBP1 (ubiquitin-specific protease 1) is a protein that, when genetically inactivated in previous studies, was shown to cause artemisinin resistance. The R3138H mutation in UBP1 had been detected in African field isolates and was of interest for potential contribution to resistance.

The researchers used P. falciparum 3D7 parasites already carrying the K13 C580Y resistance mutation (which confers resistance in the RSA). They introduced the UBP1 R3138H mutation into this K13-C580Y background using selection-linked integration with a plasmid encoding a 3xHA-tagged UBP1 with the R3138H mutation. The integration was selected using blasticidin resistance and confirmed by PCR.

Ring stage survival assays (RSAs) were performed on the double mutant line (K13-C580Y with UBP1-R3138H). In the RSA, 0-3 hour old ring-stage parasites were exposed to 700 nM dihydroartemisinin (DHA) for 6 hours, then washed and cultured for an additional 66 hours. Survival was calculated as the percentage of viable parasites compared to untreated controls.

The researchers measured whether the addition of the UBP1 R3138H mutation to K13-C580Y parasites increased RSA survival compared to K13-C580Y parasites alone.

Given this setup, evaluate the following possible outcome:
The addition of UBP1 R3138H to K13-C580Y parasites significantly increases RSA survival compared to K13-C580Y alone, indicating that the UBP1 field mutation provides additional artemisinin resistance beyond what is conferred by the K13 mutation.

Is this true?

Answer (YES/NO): NO